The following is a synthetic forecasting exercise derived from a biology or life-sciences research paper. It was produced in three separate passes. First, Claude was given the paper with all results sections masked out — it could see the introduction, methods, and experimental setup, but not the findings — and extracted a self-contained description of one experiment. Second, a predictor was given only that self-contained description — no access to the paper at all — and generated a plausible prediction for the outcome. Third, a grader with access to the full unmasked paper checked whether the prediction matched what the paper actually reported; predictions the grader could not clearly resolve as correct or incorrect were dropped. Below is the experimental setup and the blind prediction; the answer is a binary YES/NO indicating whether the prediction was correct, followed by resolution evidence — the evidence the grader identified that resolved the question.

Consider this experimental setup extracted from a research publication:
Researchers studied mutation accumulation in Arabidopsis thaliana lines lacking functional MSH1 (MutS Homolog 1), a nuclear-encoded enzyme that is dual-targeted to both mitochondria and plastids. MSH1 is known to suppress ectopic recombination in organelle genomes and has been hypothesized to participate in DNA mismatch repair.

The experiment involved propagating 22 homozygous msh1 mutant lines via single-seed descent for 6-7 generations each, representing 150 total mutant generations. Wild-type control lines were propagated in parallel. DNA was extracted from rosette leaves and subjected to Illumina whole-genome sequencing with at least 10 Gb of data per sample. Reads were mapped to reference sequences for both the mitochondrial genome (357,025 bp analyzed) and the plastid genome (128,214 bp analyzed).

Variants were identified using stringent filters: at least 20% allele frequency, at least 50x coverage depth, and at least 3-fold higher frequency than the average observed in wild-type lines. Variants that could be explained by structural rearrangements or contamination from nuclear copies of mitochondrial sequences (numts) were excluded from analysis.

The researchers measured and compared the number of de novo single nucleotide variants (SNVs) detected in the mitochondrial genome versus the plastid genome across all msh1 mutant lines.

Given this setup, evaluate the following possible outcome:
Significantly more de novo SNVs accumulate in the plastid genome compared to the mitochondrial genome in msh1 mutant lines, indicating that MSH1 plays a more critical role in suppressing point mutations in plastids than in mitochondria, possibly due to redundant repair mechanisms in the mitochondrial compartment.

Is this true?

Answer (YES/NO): NO